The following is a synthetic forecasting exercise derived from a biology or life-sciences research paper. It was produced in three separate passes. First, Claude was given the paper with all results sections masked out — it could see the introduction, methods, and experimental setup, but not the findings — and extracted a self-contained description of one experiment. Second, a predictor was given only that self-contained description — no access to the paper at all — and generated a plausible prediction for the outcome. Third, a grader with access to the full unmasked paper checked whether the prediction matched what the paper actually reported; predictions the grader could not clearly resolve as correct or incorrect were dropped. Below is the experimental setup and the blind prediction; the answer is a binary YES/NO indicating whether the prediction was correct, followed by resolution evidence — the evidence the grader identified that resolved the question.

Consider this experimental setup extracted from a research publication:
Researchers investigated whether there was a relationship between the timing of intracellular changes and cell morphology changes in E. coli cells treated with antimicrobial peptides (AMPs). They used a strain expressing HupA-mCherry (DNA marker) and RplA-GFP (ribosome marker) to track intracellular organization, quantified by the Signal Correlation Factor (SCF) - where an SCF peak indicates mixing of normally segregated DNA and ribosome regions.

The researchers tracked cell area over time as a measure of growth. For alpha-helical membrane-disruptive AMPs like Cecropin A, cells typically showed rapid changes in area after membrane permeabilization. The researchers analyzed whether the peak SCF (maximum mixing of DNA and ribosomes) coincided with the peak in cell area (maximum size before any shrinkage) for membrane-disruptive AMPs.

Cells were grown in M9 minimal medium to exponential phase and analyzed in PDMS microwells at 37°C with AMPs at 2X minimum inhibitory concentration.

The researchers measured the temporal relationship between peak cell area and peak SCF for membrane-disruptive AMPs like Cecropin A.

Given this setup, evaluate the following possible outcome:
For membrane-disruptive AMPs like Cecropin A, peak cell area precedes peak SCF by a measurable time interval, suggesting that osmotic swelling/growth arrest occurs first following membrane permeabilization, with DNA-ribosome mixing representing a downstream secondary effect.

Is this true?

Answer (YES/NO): NO